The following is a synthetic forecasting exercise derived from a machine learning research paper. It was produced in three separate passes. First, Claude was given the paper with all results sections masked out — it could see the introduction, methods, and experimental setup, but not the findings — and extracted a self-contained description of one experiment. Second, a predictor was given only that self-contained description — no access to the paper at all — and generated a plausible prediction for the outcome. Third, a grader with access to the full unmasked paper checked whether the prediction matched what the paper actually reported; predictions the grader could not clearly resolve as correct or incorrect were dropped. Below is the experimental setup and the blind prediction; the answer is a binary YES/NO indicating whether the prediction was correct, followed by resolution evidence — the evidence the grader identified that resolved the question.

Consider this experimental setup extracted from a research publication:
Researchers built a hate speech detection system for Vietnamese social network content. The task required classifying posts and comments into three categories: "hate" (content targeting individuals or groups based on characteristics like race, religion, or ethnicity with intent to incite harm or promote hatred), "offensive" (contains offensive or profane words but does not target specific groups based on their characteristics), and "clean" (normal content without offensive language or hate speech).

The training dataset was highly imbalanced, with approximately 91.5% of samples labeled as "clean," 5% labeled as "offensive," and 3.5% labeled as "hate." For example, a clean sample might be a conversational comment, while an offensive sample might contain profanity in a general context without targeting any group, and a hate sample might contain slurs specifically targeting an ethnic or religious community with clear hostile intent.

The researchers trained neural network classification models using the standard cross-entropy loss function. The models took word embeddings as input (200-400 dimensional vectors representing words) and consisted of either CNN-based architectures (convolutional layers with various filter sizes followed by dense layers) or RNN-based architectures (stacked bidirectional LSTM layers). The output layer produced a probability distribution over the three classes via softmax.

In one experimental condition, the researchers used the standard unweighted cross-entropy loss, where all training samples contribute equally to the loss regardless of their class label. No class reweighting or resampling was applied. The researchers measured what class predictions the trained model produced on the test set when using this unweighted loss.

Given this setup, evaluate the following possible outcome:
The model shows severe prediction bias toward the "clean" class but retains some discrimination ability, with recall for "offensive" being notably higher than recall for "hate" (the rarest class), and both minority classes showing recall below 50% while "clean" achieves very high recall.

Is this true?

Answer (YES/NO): NO